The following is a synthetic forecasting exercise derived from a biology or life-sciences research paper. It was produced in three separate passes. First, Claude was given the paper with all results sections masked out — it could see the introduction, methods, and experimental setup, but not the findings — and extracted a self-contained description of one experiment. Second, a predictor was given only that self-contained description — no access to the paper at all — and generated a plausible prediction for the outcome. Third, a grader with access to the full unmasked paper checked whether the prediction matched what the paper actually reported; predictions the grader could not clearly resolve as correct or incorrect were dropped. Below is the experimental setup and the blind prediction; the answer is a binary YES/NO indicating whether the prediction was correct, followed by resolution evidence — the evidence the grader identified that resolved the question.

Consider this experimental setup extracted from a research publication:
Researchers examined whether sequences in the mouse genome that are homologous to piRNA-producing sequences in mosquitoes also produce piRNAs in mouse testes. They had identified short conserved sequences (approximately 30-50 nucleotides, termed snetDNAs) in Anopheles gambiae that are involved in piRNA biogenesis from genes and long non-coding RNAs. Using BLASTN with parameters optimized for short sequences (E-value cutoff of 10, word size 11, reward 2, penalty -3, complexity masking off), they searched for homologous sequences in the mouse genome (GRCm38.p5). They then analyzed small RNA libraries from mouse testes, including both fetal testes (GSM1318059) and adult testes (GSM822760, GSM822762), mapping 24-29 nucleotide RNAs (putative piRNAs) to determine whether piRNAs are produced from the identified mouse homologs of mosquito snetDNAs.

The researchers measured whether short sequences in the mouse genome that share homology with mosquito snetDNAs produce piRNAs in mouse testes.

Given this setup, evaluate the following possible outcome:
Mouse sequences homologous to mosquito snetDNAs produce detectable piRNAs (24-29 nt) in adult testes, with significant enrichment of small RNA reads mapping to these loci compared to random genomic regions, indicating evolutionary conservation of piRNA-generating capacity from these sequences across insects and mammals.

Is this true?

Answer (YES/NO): NO